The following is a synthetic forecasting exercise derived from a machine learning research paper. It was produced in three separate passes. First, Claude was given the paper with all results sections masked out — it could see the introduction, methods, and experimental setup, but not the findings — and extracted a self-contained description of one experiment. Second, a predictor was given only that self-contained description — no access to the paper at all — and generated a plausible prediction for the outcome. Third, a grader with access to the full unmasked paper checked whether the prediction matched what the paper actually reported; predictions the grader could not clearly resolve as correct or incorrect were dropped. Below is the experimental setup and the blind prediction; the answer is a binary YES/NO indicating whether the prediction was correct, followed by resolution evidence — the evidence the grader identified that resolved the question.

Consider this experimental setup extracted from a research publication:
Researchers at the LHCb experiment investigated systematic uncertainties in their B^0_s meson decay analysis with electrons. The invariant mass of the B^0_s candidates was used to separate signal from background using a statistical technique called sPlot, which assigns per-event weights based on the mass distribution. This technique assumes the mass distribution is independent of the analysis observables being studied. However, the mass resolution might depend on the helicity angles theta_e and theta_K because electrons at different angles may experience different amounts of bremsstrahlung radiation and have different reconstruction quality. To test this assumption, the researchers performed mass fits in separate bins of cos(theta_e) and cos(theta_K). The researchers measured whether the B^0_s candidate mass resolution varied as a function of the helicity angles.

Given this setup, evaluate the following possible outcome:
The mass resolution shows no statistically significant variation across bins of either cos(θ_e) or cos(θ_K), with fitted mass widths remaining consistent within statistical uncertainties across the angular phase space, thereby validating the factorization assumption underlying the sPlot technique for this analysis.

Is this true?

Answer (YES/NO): NO